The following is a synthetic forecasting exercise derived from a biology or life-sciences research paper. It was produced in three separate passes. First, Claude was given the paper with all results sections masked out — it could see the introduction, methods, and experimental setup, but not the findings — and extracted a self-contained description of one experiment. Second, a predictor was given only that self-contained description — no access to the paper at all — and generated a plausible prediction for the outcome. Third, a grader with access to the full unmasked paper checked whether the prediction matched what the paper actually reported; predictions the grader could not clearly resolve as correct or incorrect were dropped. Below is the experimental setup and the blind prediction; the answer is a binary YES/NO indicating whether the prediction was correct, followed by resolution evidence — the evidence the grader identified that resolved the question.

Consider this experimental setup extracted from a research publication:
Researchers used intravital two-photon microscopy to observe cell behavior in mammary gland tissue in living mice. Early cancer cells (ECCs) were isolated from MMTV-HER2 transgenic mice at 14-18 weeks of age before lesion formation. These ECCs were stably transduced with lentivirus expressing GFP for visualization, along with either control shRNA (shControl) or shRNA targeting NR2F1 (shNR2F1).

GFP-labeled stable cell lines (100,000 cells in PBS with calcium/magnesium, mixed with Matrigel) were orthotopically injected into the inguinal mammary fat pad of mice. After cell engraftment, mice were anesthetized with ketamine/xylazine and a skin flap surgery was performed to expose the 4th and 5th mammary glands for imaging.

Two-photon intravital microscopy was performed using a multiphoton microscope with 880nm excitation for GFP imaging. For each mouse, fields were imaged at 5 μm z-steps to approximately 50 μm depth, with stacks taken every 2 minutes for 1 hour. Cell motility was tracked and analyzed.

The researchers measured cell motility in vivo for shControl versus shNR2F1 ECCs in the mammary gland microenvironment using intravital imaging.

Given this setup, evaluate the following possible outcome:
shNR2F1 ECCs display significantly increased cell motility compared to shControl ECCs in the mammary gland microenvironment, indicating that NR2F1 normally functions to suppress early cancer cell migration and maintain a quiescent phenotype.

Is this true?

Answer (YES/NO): YES